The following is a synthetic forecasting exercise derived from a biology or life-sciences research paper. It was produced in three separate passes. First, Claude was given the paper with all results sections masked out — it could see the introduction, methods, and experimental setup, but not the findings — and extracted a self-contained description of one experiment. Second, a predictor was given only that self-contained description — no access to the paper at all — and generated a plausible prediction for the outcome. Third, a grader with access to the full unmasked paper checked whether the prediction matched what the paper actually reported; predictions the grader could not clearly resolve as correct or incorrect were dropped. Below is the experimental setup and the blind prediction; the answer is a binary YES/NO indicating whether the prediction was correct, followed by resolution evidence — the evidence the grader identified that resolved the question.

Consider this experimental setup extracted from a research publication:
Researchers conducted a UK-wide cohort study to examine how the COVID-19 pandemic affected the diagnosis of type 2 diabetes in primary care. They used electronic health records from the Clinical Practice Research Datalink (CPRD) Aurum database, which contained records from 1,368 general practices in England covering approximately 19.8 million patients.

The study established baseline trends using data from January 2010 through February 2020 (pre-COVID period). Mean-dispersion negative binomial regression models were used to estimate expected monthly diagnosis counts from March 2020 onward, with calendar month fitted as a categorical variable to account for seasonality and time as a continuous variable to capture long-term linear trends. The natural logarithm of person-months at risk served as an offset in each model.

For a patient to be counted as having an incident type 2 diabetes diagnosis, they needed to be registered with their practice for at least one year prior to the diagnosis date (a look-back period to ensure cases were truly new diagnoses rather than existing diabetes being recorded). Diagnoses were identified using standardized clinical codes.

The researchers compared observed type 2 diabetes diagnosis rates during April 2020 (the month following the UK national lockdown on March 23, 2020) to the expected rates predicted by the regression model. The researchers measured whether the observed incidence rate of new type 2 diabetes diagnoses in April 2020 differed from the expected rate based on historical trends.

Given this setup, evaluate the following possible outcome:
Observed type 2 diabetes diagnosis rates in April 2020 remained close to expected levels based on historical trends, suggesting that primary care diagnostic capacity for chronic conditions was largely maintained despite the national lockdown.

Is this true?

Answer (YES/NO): NO